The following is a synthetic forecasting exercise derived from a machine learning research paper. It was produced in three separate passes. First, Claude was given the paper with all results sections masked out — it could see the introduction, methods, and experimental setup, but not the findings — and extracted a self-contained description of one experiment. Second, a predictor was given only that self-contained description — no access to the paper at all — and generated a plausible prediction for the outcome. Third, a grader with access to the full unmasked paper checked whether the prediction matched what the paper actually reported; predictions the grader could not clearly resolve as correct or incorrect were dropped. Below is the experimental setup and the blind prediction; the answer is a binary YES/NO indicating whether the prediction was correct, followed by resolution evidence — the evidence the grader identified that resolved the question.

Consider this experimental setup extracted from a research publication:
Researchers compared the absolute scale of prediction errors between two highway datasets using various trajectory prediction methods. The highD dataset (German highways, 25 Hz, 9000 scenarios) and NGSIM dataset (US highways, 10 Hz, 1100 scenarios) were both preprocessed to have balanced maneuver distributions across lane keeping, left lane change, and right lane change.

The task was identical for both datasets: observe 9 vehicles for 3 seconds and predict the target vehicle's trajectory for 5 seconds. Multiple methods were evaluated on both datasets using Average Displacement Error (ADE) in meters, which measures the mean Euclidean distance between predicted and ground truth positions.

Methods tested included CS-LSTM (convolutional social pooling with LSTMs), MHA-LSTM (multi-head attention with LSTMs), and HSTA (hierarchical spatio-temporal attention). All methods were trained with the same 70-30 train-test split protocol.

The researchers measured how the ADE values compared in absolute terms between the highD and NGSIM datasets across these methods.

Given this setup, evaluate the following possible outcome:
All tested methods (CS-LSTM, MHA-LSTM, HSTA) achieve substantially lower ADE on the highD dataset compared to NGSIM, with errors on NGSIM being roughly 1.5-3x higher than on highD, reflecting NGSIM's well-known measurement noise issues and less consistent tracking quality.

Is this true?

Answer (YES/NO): NO